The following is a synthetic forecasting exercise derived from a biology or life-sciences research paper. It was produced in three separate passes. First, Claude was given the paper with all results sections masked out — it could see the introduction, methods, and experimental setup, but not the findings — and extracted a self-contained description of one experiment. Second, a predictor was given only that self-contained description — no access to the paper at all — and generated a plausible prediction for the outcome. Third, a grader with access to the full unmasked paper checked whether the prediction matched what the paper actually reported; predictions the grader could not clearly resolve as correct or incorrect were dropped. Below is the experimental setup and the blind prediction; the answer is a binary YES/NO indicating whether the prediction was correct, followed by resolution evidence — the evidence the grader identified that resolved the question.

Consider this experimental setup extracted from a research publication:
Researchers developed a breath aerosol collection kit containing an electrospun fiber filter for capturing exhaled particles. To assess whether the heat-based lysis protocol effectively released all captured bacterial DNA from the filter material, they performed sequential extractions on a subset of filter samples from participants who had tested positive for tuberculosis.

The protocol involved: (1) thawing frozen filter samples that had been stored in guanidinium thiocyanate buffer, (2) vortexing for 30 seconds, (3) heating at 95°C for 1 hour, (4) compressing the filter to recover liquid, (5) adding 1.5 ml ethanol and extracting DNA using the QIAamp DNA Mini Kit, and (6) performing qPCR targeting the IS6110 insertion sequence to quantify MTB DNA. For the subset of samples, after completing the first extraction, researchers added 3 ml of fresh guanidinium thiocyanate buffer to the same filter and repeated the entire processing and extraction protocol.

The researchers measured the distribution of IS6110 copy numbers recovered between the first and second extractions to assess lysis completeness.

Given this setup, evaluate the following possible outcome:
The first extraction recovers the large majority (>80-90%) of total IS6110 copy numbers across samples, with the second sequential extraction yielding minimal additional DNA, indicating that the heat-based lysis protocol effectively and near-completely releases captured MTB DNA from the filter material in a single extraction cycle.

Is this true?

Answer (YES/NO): NO